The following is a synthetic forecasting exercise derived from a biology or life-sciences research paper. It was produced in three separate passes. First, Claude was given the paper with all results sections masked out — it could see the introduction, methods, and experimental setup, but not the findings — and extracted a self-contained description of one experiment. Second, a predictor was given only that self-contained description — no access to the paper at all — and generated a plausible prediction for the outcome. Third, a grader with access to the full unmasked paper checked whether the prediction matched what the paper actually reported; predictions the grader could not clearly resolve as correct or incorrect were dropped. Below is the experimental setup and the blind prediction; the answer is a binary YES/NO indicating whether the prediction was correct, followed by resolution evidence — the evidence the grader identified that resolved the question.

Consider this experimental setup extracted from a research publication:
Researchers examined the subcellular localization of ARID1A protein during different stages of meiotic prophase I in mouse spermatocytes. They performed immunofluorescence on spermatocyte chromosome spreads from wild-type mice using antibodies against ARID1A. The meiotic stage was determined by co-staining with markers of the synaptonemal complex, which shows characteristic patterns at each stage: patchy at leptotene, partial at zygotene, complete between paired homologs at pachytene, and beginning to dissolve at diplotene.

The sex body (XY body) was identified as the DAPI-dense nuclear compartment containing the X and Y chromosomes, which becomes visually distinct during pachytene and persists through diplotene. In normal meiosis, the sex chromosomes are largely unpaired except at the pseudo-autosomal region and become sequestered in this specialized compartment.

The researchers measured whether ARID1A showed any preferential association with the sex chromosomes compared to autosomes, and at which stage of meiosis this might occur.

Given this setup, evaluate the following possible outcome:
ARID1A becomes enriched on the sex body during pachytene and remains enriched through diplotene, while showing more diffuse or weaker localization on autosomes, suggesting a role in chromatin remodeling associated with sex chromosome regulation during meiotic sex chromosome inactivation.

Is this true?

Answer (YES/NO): NO